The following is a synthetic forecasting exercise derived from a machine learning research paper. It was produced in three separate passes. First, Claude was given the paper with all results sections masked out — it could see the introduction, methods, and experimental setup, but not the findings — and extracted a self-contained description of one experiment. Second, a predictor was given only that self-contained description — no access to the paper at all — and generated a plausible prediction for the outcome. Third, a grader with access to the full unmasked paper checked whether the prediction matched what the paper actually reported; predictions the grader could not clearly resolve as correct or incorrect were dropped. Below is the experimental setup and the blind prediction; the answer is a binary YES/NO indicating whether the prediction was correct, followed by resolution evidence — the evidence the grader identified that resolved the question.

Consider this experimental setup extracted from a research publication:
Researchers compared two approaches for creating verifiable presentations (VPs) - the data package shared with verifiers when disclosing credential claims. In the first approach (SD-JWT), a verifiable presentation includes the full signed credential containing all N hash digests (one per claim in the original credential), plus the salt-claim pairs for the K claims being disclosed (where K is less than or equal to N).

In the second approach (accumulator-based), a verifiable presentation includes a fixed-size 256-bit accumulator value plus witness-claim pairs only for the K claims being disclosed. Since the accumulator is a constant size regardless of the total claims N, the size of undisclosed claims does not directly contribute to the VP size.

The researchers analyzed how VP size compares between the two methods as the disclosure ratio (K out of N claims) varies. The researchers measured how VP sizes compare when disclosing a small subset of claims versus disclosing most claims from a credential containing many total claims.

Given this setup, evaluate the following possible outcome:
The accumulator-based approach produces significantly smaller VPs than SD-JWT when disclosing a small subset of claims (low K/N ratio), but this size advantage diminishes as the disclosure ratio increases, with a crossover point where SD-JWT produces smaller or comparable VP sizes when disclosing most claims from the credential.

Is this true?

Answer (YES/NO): NO